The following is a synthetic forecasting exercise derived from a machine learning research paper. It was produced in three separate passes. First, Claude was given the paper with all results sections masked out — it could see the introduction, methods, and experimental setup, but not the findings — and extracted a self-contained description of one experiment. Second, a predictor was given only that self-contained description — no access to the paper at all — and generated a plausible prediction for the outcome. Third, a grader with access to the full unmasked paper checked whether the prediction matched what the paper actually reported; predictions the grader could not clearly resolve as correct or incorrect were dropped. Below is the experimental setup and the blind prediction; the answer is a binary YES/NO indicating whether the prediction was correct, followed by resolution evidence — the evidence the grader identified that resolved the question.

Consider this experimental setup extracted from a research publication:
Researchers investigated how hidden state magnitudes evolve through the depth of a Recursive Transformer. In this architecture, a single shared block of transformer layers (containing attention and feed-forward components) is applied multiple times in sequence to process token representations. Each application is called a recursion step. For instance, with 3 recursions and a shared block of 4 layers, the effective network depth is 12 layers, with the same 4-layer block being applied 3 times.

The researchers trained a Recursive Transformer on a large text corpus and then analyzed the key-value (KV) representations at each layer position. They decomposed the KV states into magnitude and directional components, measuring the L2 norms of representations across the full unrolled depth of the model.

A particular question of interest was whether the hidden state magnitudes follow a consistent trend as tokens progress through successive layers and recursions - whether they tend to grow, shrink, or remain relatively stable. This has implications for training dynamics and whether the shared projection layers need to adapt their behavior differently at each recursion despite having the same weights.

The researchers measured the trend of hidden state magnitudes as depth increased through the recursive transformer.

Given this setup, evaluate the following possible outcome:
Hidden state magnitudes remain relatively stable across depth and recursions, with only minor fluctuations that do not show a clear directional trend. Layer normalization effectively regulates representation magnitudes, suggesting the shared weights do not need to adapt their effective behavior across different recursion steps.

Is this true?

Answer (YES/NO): NO